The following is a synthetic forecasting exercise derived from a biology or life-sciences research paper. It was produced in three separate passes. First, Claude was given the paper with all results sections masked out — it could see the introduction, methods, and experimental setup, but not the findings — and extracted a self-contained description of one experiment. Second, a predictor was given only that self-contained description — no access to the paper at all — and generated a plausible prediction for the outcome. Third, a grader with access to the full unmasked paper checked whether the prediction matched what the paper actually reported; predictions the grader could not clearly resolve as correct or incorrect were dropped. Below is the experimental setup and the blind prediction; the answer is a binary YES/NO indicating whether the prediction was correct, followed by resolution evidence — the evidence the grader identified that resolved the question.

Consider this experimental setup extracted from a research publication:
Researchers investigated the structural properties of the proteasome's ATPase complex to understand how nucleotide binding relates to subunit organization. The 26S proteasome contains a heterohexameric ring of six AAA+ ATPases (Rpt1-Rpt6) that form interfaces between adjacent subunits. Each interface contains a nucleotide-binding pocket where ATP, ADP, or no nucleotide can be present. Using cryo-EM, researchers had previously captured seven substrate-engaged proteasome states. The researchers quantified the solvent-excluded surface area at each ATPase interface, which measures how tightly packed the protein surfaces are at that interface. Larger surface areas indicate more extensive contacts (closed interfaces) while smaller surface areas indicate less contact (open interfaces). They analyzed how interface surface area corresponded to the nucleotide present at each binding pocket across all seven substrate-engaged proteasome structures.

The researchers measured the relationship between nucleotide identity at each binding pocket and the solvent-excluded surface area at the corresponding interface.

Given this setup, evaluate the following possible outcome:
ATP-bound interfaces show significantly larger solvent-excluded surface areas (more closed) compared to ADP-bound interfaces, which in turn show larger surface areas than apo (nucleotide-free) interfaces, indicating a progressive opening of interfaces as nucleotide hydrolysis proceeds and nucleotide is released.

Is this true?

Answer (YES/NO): NO